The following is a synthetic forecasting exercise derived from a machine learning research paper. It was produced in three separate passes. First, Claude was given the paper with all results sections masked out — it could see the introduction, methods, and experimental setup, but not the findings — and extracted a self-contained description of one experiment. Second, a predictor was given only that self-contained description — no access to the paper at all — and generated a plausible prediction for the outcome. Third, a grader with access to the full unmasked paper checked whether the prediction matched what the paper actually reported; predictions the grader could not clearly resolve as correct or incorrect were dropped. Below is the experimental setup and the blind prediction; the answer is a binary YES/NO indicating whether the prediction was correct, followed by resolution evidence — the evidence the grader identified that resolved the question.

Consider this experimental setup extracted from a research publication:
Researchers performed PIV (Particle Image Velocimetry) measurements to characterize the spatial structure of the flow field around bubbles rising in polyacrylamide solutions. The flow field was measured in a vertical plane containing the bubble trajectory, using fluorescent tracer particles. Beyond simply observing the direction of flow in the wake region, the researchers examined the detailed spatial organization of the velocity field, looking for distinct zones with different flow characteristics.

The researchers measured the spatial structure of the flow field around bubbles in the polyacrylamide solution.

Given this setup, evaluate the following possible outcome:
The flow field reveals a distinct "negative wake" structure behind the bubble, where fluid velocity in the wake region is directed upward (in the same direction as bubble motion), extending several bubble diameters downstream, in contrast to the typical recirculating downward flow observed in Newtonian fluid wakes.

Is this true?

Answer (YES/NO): NO